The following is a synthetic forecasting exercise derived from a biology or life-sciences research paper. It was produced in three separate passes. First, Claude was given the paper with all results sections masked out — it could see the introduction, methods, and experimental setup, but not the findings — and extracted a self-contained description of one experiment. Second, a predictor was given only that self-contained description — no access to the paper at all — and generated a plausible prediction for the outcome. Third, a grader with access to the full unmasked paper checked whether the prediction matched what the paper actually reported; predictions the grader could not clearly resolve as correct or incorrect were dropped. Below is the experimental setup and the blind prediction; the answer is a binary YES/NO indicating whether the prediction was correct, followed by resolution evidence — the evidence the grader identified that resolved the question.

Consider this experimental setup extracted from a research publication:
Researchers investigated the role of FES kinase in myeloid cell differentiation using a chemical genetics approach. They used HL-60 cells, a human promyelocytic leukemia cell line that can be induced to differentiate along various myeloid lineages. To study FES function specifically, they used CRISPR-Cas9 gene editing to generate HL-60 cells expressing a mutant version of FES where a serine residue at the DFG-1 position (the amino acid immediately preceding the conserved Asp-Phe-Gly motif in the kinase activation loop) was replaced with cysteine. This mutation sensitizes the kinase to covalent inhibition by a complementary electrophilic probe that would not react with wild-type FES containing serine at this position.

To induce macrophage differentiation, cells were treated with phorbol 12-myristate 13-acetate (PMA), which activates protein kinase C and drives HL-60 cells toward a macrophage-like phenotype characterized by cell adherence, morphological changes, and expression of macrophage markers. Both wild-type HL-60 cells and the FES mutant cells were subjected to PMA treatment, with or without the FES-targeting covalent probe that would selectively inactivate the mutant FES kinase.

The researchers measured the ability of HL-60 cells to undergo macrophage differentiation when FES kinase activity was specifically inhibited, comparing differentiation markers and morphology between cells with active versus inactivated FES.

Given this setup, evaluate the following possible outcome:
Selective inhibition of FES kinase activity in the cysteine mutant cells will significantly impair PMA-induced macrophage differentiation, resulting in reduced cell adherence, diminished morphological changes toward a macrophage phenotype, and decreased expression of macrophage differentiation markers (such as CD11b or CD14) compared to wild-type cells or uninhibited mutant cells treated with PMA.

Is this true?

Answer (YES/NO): NO